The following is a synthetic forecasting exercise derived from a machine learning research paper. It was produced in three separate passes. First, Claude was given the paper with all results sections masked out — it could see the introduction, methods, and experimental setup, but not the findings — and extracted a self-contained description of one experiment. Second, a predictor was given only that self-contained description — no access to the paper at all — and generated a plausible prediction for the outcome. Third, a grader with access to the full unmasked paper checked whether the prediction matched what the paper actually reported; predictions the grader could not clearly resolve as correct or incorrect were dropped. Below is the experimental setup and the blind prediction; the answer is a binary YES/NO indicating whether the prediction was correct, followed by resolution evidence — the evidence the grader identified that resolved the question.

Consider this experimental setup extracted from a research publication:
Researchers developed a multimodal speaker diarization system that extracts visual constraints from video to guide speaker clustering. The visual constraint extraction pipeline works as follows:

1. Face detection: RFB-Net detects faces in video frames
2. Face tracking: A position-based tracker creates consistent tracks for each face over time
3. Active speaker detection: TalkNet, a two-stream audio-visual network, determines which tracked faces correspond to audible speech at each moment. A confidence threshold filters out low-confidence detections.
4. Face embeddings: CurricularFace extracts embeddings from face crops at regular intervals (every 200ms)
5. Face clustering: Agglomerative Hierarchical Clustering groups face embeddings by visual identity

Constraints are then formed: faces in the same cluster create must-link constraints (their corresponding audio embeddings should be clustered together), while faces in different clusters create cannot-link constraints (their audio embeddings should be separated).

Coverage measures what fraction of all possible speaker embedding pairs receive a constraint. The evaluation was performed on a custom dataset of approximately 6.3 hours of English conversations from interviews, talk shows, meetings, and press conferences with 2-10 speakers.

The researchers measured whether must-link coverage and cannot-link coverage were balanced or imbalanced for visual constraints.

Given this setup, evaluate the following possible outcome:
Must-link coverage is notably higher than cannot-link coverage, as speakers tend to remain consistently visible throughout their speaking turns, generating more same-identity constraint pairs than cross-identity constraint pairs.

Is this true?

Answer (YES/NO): NO